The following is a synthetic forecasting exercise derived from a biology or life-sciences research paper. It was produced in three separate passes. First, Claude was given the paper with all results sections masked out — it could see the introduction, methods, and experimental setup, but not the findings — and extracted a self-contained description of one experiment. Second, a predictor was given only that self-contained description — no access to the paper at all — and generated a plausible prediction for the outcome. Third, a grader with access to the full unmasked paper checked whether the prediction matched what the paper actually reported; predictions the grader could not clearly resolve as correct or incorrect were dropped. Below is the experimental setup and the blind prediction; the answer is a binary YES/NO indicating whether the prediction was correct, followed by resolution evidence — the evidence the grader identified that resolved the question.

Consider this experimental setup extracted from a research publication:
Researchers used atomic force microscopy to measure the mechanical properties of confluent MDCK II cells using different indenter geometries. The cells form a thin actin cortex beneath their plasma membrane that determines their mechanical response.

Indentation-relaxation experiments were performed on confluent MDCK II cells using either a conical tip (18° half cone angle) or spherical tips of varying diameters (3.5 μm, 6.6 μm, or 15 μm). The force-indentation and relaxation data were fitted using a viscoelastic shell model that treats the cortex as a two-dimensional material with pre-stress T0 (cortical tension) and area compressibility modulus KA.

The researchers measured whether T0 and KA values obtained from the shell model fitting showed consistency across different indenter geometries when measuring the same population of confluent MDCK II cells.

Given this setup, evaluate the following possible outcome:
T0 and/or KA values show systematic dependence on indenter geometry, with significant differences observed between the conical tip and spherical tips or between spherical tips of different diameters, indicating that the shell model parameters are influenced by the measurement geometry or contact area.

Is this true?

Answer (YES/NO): NO